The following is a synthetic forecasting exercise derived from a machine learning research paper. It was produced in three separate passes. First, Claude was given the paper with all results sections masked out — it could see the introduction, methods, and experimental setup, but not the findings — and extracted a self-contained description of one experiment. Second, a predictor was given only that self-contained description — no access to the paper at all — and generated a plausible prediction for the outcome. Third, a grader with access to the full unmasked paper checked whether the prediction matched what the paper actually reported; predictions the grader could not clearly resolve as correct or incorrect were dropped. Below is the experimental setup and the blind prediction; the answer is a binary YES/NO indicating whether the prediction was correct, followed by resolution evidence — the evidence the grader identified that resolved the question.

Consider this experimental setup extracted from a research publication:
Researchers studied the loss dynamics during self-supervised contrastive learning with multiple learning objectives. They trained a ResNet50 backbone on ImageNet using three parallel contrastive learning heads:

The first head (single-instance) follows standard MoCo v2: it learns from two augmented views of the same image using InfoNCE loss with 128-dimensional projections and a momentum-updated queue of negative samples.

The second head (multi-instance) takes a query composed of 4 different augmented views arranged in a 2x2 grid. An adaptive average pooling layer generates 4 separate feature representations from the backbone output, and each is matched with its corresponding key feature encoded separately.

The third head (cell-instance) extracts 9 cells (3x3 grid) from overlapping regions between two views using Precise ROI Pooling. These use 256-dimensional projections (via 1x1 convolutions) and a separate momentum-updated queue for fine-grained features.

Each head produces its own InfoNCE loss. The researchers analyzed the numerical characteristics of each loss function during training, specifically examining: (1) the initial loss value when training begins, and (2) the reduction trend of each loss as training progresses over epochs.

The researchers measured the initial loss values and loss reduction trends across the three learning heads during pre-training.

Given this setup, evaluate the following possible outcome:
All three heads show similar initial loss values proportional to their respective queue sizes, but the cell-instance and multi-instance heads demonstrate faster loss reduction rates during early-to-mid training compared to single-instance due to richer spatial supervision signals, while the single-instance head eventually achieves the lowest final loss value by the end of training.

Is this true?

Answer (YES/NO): NO